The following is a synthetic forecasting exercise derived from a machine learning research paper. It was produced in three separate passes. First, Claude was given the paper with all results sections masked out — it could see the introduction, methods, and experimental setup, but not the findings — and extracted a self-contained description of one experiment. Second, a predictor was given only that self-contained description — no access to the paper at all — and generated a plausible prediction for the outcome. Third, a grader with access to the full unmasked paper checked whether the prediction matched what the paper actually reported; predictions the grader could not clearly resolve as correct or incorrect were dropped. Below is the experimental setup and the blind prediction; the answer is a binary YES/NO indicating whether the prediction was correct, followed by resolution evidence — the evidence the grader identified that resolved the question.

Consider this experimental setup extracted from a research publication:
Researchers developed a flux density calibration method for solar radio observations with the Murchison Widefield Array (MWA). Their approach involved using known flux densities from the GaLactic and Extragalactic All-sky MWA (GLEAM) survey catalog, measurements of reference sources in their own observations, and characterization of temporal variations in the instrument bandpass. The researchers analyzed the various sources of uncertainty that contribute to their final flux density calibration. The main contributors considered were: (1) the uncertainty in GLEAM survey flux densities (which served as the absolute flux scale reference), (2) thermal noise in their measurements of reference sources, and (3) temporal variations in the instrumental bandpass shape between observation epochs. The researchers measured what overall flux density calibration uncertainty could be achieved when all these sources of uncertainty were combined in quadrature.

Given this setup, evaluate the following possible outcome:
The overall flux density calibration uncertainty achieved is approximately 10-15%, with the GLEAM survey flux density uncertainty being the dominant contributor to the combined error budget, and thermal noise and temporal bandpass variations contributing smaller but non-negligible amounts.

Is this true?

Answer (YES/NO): YES